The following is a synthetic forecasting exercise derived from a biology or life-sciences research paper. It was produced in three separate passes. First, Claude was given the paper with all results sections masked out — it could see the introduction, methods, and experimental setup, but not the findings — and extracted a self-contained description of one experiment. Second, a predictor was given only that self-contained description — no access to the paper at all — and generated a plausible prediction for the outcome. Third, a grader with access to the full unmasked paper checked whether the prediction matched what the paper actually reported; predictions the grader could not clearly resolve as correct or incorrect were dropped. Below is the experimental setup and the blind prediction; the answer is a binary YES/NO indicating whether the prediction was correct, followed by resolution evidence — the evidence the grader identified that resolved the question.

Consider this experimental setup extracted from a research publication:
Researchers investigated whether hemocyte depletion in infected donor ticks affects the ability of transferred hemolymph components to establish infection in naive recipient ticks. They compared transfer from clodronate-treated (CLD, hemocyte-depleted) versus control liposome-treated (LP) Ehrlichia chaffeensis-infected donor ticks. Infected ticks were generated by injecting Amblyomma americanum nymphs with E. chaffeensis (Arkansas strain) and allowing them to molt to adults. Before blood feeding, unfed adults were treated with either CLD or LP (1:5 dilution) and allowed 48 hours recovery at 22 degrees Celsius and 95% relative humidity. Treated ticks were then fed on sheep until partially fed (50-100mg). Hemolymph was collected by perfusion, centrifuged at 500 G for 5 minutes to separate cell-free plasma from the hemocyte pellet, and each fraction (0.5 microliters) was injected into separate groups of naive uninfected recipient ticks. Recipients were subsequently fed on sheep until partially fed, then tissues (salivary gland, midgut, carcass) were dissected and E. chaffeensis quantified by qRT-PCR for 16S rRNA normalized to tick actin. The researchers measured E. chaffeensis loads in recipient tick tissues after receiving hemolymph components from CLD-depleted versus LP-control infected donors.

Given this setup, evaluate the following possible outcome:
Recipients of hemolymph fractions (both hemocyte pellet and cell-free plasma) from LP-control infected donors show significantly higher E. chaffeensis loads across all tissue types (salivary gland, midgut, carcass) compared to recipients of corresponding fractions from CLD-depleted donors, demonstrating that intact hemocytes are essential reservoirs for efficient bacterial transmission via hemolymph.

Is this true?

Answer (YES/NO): NO